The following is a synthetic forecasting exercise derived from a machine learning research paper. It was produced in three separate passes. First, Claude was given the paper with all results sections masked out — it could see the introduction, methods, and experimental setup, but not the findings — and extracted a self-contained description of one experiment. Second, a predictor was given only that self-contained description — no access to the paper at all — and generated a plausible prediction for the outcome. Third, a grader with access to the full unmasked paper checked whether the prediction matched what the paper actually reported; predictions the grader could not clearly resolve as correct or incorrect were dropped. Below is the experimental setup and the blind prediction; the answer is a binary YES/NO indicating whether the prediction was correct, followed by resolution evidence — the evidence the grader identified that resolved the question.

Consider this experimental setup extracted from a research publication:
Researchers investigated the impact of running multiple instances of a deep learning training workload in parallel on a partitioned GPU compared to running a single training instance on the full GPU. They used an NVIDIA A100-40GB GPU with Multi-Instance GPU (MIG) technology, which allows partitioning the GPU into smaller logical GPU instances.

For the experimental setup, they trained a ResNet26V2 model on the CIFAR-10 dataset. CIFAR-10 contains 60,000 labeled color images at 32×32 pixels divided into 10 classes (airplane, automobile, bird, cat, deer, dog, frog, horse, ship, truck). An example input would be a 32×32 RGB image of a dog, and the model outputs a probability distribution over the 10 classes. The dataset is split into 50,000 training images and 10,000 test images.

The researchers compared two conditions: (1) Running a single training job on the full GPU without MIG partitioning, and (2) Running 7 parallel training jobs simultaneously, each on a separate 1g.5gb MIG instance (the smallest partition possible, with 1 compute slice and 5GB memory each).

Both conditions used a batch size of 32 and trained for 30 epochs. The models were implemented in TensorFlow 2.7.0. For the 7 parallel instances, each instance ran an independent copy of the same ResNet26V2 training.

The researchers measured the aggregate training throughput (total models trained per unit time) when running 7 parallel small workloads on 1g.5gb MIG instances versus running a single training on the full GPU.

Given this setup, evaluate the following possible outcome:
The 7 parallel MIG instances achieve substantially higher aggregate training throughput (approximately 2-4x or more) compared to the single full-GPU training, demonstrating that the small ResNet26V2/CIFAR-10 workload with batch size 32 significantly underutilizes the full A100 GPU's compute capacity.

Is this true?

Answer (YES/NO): YES